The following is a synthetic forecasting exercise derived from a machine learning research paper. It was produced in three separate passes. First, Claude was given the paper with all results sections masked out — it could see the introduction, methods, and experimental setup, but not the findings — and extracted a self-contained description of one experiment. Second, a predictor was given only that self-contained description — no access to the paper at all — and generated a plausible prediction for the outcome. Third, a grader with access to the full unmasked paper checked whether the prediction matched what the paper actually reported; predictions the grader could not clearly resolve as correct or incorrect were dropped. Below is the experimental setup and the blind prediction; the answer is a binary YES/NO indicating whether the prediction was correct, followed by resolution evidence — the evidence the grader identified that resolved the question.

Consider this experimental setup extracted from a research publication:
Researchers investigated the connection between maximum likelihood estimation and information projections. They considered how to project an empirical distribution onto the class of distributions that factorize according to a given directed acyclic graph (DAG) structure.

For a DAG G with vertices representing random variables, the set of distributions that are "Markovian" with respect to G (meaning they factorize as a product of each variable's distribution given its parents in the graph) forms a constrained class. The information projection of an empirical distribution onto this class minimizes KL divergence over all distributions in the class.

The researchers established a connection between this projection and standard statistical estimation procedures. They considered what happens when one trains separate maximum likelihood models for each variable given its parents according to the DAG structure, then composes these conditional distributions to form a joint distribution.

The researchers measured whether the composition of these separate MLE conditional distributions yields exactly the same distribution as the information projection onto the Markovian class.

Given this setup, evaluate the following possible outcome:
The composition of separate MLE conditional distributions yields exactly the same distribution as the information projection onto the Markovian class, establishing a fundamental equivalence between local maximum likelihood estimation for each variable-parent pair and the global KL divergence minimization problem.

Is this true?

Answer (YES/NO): YES